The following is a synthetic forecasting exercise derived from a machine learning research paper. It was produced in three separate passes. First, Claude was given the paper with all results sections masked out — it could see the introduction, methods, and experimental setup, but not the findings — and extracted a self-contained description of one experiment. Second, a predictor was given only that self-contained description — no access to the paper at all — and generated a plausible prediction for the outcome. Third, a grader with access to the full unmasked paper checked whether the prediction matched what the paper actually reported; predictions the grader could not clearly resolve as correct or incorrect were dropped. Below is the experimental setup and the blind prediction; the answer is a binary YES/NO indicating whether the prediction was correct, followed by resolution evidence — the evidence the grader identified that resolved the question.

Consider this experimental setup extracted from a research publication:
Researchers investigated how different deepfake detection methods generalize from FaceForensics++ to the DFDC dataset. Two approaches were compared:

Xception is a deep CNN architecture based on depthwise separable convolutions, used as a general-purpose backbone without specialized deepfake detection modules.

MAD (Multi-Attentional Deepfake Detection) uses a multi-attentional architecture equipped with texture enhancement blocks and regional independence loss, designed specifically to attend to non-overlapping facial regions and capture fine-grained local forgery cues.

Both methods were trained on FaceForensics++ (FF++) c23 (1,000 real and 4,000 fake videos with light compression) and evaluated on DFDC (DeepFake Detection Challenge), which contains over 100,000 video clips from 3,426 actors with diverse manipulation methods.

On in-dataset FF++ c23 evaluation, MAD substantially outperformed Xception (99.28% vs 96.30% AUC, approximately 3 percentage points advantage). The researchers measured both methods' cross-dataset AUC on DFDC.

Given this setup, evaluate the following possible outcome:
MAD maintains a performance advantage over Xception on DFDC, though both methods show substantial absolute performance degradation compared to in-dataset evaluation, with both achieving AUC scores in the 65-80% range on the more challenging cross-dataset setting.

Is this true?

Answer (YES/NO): NO